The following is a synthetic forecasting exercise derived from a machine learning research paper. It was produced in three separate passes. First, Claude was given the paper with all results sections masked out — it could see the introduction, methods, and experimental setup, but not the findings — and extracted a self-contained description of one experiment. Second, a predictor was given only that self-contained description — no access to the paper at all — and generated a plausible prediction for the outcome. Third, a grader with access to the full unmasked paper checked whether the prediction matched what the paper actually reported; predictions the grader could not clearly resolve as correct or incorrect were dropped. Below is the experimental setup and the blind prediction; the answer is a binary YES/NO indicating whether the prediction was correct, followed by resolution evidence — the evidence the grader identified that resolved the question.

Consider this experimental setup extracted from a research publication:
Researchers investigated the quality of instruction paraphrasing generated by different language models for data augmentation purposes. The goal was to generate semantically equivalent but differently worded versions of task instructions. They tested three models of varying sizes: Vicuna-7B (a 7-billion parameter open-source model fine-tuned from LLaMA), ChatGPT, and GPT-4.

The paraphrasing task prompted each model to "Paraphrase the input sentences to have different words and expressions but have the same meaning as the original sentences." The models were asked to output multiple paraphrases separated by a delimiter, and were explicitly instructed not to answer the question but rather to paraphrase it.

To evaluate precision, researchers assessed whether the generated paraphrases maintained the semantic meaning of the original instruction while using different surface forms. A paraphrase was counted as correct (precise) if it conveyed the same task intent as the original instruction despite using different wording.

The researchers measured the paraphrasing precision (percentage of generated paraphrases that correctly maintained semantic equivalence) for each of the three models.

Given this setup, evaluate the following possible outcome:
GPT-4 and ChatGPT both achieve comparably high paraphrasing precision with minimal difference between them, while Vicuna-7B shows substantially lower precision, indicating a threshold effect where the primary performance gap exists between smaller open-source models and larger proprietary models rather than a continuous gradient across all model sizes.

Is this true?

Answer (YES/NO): NO